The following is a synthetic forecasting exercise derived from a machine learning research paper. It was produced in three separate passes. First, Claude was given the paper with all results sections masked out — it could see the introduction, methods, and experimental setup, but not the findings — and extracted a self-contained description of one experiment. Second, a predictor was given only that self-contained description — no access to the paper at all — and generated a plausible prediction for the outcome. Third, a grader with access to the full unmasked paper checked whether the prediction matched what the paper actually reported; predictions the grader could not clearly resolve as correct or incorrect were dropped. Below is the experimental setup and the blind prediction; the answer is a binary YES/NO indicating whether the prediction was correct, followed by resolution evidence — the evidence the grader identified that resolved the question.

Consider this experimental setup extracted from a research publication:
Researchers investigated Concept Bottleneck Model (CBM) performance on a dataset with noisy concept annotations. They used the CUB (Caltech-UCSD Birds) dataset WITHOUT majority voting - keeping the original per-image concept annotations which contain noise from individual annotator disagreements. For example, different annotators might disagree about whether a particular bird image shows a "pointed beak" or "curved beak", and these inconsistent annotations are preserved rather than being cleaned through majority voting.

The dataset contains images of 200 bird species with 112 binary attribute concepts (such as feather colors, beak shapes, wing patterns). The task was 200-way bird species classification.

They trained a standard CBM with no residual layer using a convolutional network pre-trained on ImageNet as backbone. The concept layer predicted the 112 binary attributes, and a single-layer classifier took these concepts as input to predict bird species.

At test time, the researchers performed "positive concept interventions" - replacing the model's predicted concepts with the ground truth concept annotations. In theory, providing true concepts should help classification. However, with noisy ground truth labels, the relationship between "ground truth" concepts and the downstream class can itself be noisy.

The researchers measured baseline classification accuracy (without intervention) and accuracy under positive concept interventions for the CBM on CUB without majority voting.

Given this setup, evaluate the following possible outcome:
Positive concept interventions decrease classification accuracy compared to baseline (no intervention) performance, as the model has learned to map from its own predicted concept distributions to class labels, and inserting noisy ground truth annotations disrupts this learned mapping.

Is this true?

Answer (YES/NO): YES